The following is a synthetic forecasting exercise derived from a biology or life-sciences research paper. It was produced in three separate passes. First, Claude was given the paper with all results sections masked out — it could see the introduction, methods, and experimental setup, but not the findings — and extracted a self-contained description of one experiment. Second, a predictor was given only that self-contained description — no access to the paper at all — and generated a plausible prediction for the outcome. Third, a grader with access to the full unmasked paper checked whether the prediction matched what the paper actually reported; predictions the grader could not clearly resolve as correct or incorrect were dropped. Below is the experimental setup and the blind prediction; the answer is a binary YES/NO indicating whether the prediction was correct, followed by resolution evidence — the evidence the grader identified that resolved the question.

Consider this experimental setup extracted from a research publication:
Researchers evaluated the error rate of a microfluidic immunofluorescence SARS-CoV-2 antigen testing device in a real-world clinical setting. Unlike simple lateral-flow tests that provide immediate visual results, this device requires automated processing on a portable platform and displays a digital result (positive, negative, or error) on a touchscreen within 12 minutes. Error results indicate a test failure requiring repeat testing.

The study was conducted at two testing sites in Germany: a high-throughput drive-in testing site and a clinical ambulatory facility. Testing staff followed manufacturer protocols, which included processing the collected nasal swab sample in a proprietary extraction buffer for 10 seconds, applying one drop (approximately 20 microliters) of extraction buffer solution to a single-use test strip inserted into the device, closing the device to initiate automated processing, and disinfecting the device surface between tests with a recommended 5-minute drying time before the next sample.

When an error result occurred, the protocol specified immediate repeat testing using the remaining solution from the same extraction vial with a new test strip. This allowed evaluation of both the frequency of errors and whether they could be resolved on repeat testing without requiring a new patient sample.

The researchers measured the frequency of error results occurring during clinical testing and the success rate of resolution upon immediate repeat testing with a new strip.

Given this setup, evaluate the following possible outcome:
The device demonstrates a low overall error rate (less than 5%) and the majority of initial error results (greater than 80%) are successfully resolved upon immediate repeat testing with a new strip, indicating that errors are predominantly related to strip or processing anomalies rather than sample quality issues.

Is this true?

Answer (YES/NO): YES